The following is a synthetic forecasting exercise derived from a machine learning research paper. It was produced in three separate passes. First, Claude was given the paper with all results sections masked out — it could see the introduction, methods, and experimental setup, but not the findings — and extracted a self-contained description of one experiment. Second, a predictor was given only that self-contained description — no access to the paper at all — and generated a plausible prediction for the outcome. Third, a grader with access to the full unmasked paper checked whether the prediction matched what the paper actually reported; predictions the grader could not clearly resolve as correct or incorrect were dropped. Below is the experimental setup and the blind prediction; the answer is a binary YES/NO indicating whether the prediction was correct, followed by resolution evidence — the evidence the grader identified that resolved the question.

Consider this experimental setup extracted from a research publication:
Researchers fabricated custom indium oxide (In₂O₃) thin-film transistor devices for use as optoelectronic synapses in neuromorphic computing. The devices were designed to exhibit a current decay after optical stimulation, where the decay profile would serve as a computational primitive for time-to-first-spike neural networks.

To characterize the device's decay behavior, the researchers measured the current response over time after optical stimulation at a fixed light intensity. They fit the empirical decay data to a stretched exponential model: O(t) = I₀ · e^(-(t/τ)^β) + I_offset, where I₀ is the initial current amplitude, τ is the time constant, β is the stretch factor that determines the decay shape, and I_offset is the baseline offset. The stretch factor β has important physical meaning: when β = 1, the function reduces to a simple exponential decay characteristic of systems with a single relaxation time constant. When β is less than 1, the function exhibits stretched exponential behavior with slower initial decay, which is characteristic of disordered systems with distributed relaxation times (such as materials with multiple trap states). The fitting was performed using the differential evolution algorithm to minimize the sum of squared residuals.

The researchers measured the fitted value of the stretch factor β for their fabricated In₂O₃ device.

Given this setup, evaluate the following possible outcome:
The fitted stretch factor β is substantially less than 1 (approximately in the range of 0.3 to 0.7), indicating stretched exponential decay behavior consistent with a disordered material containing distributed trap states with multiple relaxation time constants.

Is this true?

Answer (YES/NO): YES